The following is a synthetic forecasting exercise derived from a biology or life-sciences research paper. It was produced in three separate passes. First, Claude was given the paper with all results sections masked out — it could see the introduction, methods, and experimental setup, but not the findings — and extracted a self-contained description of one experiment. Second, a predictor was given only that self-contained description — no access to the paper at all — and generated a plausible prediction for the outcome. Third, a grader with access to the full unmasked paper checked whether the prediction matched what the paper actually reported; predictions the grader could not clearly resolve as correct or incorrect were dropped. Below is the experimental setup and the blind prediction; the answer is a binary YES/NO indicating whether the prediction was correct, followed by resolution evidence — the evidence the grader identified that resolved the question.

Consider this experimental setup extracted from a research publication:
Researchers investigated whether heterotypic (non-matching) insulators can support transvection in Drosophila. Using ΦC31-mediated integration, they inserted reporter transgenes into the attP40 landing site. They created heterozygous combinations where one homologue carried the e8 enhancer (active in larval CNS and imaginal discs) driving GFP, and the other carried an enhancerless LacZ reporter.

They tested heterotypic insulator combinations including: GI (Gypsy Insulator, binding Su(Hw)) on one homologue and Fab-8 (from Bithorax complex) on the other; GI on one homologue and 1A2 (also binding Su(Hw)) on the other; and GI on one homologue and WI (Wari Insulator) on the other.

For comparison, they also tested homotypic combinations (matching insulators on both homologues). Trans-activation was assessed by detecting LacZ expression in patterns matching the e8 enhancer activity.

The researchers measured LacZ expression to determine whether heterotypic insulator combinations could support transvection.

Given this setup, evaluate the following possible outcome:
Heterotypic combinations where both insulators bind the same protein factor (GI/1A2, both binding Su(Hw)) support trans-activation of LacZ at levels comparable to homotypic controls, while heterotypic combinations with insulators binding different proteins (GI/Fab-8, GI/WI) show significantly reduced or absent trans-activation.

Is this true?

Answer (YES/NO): NO